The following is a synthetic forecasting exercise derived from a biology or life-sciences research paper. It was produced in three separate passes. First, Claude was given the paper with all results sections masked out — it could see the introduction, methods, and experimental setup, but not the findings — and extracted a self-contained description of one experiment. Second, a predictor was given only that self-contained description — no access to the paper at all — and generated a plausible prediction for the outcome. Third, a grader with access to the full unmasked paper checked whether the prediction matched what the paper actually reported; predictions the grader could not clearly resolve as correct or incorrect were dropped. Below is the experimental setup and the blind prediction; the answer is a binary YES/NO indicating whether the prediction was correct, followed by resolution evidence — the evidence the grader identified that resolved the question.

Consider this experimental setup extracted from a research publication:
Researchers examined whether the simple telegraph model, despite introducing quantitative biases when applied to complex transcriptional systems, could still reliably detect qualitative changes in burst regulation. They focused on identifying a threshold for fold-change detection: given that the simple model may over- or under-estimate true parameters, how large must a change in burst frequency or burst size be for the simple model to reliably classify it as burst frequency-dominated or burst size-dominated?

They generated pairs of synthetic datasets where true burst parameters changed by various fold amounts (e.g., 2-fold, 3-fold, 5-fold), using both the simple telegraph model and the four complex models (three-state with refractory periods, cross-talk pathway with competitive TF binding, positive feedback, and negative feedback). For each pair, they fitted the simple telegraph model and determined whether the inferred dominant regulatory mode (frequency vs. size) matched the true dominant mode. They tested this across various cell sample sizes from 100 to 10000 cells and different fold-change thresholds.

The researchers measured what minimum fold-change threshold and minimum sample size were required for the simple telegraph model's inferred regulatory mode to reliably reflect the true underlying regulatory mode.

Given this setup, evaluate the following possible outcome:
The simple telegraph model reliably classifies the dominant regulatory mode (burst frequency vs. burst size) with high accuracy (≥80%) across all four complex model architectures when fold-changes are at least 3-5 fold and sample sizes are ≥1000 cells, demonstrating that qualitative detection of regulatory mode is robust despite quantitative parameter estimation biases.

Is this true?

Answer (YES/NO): NO